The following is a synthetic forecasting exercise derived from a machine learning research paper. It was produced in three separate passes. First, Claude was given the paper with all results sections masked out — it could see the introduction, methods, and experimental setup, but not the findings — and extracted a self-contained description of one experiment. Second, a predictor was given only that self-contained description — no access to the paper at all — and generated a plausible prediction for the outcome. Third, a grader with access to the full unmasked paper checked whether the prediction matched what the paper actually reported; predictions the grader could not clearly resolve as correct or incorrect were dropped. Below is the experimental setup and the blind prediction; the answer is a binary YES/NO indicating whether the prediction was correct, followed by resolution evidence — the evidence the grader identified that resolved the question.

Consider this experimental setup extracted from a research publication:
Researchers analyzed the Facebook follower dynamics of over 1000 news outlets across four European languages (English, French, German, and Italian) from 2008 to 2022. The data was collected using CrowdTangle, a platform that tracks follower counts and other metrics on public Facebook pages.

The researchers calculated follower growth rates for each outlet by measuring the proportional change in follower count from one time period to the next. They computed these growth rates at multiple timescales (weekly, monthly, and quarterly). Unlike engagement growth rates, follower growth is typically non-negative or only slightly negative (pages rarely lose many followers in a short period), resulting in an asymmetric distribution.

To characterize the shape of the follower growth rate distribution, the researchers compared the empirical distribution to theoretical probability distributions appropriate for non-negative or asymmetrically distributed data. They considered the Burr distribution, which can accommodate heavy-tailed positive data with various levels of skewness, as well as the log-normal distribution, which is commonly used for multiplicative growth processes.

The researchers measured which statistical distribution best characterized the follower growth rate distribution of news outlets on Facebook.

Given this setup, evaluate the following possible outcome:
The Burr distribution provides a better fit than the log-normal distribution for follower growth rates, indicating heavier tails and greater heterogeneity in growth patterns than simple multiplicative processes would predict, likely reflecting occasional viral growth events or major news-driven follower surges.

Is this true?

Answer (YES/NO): YES